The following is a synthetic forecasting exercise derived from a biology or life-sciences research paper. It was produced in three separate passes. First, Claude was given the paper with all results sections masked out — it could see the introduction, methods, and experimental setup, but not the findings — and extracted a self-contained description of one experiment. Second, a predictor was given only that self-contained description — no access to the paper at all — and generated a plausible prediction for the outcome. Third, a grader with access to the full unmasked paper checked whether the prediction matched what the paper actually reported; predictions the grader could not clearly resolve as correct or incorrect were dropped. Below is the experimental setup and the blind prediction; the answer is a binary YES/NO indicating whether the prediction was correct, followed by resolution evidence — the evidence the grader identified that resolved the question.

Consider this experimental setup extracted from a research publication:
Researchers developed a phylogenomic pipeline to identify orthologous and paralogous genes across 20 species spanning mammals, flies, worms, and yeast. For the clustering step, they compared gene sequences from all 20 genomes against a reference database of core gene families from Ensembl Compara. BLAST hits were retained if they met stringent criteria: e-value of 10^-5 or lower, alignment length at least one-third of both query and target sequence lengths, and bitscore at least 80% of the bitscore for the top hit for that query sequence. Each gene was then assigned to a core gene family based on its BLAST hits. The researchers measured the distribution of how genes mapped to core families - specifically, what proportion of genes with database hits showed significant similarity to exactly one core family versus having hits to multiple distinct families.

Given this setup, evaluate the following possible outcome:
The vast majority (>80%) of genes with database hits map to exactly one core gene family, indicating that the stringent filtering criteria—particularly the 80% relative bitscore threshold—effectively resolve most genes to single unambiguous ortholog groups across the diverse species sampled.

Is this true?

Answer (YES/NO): YES